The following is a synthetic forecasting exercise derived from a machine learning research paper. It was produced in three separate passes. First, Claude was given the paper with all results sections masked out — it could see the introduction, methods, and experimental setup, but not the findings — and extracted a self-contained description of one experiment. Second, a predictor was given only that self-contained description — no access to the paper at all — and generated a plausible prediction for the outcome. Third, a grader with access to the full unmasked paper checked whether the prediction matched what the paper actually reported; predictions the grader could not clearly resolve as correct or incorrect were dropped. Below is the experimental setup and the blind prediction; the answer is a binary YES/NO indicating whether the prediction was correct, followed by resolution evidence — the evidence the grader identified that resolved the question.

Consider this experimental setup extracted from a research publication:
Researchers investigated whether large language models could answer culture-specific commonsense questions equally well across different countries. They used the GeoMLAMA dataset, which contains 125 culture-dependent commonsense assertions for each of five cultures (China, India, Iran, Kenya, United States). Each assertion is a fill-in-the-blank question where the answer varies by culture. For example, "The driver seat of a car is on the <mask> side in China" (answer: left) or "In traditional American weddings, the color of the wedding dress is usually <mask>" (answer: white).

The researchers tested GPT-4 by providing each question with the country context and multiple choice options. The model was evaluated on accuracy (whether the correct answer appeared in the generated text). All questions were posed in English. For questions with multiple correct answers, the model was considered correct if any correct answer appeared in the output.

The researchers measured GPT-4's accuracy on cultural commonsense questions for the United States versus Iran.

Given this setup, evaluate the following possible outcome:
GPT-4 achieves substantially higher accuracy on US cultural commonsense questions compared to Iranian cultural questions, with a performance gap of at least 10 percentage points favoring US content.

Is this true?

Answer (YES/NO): YES